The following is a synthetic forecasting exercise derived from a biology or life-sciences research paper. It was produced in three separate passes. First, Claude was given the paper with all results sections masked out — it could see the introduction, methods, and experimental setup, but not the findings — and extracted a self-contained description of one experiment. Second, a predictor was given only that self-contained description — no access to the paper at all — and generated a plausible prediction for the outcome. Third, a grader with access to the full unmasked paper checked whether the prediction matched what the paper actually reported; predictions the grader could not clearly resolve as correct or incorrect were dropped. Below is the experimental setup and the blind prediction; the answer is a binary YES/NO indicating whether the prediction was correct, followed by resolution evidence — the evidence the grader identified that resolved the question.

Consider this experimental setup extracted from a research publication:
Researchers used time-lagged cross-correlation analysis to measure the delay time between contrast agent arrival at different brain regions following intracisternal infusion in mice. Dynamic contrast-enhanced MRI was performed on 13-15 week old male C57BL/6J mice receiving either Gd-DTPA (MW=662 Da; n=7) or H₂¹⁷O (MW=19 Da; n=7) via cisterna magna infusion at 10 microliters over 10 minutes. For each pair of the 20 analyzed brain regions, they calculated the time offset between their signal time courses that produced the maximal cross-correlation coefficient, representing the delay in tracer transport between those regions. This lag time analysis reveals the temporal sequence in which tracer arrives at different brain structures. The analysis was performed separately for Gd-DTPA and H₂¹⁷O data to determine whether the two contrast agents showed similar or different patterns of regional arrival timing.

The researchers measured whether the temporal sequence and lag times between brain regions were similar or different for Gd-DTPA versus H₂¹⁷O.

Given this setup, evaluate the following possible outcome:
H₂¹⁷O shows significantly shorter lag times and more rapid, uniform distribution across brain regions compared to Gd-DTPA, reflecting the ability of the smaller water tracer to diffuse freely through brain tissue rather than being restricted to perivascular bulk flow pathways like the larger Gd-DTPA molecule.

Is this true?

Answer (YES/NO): NO